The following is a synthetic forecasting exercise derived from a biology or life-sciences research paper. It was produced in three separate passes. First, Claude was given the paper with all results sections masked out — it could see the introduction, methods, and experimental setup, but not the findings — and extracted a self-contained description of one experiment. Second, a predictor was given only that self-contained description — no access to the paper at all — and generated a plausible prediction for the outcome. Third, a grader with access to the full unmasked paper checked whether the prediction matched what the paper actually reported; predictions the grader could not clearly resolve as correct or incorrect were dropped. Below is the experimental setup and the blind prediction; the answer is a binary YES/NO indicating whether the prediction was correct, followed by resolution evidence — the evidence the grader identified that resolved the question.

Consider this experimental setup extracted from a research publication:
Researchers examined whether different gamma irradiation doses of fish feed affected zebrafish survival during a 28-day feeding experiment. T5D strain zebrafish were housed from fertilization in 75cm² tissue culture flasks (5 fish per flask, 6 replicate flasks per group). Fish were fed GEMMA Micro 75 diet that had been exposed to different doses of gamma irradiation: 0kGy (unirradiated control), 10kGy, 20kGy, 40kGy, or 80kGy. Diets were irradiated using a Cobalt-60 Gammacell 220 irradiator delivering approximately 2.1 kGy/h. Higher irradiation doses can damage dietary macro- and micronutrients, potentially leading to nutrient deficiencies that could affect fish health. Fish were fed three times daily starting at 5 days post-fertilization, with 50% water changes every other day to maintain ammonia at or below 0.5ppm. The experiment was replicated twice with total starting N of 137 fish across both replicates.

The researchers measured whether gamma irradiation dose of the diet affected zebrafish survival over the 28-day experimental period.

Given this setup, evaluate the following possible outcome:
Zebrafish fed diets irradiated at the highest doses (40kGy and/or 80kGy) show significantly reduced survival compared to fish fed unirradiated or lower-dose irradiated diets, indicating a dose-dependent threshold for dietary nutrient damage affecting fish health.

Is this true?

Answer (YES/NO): NO